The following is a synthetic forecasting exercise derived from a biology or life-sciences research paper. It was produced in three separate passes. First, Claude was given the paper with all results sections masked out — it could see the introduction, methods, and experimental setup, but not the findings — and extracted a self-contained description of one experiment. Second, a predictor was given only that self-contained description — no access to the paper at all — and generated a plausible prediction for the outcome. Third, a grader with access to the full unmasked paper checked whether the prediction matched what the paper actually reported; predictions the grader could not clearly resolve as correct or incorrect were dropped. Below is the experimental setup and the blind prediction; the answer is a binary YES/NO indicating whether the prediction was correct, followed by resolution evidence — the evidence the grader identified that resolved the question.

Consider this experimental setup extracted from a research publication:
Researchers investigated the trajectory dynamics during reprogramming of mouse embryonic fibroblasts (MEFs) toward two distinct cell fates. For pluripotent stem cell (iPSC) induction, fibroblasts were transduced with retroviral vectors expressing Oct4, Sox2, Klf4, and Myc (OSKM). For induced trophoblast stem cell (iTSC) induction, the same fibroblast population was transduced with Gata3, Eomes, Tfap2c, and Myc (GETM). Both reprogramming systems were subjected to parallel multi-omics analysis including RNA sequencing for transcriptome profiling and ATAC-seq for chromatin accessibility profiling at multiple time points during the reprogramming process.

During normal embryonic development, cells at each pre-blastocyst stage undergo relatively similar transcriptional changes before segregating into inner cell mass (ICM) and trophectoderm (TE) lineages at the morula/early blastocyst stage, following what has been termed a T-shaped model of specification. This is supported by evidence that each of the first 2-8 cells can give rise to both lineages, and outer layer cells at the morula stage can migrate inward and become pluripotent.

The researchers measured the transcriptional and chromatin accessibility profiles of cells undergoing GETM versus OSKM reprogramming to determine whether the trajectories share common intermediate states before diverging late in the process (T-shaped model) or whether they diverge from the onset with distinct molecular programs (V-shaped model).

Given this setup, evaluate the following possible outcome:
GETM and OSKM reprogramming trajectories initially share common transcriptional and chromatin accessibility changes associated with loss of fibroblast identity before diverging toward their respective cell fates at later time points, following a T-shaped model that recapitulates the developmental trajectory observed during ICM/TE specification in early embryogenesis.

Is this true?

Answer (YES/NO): NO